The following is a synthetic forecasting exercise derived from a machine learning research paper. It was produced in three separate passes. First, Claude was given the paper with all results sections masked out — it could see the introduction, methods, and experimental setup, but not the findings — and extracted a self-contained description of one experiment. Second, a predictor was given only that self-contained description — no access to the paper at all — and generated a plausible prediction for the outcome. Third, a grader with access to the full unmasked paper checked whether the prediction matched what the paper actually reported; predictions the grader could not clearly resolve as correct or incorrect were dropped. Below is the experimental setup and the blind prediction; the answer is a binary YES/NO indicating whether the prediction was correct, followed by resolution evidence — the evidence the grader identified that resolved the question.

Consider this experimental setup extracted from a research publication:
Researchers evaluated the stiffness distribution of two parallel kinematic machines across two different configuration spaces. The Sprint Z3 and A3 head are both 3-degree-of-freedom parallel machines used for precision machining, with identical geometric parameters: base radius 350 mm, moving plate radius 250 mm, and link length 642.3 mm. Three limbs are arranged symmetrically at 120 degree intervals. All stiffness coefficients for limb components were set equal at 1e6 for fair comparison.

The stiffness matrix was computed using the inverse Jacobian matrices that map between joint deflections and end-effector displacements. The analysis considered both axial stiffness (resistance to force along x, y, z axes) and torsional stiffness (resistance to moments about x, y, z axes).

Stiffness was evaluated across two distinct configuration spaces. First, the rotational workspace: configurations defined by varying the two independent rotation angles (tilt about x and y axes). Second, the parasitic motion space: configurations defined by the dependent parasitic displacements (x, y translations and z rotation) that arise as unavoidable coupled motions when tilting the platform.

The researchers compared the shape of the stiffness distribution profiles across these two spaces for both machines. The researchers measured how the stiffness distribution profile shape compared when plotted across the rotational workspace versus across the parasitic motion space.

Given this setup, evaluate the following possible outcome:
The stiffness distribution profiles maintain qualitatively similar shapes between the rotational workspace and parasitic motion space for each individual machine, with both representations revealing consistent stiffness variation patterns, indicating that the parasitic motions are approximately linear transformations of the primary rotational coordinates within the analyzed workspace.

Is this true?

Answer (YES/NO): NO